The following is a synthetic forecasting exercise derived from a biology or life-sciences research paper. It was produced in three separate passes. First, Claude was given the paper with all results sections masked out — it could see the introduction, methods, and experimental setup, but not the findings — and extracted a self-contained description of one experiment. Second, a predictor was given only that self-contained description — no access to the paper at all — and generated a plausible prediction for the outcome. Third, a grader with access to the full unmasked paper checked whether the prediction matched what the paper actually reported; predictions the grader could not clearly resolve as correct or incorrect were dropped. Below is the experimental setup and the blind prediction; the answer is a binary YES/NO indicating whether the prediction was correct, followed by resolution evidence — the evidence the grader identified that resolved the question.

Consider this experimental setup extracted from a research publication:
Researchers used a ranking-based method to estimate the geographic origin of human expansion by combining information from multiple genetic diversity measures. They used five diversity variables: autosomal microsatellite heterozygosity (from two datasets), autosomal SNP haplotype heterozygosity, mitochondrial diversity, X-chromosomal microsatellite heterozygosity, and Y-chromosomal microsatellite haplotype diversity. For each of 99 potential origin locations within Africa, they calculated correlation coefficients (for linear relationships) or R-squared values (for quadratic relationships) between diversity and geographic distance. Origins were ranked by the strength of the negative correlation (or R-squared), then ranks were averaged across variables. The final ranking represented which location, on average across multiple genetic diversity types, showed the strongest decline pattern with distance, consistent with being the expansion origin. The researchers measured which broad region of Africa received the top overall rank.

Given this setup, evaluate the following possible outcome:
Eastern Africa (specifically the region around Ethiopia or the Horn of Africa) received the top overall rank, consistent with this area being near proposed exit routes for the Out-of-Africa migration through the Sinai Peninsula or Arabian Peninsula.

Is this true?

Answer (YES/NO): NO